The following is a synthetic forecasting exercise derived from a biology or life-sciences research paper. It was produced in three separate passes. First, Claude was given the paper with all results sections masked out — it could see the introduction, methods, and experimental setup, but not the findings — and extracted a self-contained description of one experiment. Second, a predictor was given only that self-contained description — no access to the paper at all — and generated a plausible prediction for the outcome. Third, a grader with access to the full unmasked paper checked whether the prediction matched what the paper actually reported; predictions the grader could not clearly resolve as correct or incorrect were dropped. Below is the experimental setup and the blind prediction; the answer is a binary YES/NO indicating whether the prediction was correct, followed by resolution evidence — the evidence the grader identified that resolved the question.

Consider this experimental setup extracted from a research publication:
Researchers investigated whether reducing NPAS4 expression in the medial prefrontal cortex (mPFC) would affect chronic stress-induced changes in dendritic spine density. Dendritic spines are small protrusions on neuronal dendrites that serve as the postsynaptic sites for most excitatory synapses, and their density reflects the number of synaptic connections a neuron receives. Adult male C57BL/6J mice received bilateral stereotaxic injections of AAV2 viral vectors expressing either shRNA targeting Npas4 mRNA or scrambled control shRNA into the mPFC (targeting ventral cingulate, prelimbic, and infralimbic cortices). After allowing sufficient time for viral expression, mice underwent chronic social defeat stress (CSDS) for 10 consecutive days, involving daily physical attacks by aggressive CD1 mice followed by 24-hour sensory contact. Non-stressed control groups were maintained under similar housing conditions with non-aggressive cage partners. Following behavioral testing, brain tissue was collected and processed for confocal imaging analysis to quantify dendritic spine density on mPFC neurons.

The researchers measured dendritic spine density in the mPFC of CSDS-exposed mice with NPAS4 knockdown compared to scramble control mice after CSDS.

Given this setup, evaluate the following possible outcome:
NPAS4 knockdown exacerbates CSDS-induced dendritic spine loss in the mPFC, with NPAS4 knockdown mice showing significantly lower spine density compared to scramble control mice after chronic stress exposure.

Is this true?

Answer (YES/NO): NO